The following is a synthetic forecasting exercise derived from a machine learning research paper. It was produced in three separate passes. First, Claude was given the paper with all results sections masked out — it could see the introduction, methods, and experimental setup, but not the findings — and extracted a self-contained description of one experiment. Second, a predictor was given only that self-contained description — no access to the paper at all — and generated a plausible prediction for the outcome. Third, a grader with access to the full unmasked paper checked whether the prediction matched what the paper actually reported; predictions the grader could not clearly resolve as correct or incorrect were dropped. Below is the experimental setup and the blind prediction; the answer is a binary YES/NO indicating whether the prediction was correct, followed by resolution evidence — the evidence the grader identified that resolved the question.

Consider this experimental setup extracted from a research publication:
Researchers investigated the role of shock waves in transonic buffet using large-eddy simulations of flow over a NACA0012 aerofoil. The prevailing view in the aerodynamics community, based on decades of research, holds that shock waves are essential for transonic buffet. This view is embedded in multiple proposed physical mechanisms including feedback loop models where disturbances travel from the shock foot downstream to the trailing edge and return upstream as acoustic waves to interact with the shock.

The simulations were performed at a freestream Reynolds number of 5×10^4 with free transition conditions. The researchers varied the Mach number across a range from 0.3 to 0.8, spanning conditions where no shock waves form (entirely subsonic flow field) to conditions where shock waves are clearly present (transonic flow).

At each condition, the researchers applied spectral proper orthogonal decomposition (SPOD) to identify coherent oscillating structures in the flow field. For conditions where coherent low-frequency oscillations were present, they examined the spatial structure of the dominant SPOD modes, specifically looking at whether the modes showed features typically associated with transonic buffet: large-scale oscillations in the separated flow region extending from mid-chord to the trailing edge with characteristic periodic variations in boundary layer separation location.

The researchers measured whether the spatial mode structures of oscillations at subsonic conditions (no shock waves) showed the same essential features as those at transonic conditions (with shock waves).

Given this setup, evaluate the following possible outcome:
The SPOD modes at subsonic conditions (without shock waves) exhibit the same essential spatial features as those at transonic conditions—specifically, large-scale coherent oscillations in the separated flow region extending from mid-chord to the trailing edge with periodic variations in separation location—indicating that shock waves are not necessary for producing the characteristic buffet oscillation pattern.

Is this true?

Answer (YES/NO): YES